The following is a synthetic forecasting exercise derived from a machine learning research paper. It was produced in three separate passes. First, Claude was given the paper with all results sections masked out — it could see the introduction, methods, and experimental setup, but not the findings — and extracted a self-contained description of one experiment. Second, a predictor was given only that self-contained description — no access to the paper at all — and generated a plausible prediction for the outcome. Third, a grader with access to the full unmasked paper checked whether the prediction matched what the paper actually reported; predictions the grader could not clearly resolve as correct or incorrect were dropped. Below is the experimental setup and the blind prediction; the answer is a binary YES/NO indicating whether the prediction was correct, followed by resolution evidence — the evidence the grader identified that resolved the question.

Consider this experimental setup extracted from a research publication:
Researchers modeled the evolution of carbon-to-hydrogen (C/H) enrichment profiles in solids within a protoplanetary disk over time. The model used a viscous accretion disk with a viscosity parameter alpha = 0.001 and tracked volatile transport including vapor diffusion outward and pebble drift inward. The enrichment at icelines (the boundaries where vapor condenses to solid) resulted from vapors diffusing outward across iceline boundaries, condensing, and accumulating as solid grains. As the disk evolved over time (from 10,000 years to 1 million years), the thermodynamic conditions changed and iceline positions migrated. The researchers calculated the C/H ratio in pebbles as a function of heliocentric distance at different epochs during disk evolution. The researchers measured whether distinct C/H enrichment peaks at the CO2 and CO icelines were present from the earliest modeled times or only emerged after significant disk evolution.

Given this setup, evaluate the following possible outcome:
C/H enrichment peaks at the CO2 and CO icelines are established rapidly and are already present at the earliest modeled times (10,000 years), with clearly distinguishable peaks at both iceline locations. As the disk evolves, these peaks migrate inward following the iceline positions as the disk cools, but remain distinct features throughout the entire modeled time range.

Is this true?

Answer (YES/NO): YES